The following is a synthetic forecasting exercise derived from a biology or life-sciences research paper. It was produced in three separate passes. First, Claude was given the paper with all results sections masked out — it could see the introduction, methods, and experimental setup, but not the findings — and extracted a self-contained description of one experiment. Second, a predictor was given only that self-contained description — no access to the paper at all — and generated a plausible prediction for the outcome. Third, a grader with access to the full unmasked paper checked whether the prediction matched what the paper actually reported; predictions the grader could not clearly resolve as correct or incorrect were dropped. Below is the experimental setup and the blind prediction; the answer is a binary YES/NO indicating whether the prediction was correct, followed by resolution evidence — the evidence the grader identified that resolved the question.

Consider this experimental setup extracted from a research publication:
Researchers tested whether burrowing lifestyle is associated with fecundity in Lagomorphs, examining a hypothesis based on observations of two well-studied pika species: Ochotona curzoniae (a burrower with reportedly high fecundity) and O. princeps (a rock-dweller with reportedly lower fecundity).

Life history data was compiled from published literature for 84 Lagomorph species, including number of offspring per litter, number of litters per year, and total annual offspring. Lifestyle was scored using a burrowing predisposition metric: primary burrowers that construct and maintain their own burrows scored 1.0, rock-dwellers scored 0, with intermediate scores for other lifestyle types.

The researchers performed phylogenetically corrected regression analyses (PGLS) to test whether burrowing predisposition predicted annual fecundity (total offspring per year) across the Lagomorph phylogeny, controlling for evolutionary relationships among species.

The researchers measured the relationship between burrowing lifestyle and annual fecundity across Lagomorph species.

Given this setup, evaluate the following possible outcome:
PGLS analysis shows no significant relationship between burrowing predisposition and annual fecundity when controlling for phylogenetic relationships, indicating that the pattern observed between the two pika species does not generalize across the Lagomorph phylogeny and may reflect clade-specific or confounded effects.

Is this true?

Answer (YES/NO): NO